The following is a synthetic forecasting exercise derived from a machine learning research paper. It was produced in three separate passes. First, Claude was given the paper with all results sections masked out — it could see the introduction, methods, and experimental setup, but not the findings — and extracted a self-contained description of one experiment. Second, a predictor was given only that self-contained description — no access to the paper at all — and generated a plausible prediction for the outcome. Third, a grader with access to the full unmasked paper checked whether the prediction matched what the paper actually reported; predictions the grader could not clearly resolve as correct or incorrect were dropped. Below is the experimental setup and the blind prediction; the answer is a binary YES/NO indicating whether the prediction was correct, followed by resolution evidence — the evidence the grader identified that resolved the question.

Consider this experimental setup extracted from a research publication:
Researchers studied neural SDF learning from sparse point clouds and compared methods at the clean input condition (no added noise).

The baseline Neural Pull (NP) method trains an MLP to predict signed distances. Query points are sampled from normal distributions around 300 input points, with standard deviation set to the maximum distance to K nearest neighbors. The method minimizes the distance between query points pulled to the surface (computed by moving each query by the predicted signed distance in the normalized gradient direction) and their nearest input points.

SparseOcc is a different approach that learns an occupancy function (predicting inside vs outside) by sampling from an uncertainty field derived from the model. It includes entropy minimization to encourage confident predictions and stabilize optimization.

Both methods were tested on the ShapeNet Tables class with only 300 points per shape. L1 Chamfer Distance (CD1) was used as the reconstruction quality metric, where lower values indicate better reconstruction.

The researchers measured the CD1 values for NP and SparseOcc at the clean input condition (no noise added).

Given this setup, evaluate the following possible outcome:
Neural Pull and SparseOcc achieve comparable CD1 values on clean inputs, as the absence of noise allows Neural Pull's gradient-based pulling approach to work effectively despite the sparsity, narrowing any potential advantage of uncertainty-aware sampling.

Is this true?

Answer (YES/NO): NO